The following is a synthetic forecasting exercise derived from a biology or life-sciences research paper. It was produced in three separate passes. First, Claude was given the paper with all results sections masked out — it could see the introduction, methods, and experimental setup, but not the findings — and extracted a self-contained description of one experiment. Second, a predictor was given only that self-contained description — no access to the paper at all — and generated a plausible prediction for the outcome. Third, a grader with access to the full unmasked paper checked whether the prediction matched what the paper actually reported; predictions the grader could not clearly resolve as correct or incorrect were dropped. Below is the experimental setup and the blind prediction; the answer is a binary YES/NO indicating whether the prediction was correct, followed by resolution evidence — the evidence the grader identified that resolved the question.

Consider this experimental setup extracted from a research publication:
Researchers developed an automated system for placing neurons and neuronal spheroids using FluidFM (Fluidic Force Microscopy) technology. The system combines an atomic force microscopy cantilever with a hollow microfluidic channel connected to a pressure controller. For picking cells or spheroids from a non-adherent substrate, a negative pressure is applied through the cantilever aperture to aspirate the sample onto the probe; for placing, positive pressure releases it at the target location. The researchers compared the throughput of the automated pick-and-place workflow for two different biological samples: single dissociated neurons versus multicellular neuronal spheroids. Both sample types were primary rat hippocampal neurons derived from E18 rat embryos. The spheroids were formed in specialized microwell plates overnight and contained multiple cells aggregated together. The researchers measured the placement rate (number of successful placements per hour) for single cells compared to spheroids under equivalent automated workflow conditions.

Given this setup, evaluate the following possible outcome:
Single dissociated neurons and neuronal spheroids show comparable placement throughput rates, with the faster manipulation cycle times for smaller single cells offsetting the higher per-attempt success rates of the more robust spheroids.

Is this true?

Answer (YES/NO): NO